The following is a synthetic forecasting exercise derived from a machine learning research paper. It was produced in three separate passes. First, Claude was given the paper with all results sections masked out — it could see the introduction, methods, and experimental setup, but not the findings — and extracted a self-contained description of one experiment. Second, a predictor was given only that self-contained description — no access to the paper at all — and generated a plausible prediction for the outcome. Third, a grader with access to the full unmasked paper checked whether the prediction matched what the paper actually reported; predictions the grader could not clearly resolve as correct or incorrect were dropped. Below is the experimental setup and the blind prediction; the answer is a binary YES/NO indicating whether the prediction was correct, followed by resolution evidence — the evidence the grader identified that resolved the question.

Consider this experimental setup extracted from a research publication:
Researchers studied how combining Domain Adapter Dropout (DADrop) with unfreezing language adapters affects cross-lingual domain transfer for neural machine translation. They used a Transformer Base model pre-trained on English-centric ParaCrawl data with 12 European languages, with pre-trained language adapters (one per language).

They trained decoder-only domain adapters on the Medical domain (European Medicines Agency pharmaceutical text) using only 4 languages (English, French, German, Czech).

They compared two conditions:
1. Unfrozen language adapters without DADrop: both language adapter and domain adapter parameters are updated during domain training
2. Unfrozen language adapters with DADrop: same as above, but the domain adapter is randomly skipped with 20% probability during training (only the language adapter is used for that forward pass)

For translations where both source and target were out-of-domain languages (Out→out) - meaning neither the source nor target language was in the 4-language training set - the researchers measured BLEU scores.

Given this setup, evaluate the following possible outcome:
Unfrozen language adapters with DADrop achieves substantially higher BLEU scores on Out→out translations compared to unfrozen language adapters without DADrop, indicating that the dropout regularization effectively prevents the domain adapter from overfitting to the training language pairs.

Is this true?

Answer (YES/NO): YES